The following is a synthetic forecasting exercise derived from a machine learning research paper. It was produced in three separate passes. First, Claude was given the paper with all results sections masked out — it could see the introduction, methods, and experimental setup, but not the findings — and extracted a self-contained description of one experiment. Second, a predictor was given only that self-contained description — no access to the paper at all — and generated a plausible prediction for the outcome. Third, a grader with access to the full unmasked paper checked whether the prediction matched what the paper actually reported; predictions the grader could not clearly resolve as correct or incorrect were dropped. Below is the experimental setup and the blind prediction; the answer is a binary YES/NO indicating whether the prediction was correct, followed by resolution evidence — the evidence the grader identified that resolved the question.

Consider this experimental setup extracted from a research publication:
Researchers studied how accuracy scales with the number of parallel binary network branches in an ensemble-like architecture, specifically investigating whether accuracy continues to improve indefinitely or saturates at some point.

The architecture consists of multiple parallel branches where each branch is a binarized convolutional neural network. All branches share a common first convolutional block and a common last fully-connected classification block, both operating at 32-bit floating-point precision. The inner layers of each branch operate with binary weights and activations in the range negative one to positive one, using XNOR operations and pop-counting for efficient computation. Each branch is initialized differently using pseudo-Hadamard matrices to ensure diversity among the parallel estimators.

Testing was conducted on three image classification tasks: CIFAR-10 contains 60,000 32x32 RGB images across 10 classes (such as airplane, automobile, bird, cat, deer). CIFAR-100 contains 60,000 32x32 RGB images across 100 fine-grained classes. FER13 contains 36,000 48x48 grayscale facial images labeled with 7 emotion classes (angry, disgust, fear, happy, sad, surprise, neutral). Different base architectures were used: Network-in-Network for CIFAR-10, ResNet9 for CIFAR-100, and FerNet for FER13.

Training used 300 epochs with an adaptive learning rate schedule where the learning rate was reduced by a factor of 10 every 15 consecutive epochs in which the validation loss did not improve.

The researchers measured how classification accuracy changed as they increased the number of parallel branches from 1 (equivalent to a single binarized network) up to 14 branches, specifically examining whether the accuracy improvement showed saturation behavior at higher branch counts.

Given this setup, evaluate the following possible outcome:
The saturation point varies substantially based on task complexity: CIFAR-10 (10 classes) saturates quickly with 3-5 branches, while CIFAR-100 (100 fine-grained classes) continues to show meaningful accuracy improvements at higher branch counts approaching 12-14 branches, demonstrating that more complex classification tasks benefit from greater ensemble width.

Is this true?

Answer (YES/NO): NO